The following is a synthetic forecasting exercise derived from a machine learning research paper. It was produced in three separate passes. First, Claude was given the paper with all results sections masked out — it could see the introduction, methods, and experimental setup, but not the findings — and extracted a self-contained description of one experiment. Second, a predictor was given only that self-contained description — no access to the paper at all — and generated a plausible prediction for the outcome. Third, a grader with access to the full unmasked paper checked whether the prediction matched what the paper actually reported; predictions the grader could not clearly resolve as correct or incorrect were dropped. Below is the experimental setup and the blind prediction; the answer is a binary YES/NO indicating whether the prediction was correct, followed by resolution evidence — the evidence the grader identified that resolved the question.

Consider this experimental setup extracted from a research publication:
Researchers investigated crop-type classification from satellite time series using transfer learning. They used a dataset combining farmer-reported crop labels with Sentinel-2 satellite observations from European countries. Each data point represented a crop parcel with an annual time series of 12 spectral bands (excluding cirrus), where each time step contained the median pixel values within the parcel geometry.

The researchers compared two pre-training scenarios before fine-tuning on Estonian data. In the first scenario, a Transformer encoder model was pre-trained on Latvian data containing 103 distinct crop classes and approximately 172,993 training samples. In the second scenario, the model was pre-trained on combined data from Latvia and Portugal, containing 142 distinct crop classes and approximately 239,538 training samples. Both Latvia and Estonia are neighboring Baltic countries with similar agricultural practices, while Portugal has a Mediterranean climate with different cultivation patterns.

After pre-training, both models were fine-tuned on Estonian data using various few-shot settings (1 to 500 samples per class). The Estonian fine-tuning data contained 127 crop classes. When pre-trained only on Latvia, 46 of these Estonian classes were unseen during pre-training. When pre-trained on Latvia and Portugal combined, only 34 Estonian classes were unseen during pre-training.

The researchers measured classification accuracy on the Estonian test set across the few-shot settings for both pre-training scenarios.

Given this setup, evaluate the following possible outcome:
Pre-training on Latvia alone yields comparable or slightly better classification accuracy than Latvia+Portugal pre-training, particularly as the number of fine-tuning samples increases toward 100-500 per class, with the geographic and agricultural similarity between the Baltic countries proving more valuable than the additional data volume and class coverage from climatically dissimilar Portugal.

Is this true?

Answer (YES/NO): NO